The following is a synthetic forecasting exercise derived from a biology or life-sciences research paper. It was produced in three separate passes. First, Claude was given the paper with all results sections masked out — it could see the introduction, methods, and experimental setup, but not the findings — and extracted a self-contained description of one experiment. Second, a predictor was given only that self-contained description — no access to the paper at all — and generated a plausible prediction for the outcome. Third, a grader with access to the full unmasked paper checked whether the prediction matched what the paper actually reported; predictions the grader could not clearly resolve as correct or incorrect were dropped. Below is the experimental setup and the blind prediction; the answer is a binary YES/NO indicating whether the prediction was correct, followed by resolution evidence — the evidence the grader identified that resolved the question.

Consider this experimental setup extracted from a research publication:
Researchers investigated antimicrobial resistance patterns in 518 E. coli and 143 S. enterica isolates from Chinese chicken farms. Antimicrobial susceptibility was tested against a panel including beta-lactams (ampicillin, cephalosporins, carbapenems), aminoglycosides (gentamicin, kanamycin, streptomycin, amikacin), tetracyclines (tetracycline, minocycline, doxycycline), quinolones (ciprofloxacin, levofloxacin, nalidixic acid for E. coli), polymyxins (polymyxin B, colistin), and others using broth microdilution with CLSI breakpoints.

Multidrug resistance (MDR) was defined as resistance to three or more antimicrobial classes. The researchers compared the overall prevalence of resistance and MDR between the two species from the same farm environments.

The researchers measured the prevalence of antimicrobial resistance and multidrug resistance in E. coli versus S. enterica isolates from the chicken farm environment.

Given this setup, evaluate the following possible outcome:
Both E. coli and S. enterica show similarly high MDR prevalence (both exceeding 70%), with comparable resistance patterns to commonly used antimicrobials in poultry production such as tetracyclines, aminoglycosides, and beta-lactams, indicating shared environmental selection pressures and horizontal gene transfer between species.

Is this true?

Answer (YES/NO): NO